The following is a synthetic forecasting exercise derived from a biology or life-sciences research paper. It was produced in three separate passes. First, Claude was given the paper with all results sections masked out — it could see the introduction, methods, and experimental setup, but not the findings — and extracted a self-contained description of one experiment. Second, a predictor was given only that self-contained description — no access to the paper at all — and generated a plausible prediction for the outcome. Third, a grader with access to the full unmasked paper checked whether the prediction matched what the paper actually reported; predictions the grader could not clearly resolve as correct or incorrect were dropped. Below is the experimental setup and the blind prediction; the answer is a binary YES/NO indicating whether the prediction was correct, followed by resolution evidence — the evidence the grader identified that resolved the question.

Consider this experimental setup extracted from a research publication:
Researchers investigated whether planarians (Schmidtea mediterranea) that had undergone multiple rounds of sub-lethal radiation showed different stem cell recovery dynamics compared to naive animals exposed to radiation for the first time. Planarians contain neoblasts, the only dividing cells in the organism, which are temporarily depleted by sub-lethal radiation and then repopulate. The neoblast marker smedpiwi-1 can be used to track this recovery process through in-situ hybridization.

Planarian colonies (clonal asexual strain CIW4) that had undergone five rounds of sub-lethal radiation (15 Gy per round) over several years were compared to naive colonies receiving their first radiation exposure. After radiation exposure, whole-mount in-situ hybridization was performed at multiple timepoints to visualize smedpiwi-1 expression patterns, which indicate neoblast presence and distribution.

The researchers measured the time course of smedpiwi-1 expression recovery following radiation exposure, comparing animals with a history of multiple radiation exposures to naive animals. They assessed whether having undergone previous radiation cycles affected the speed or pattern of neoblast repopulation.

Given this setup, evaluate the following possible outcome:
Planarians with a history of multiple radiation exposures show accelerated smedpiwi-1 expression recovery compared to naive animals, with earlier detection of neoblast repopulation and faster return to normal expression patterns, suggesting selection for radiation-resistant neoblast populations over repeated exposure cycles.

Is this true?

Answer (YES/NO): YES